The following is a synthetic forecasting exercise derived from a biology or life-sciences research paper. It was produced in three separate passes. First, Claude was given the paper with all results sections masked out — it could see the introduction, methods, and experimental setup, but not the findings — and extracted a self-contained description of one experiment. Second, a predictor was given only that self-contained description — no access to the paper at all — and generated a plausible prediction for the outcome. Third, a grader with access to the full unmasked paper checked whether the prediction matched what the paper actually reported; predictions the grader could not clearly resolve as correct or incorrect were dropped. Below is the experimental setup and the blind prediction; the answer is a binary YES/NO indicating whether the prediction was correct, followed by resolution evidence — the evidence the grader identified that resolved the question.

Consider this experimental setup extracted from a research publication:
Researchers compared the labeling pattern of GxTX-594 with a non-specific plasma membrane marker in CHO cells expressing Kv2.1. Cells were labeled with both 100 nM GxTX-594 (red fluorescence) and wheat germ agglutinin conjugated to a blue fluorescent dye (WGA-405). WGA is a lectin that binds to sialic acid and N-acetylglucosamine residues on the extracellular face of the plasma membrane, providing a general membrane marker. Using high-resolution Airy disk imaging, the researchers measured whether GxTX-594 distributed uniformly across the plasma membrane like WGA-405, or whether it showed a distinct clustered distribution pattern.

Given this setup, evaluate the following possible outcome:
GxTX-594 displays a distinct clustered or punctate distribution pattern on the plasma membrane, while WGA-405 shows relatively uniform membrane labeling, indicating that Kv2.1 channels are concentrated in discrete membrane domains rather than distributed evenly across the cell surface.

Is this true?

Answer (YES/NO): YES